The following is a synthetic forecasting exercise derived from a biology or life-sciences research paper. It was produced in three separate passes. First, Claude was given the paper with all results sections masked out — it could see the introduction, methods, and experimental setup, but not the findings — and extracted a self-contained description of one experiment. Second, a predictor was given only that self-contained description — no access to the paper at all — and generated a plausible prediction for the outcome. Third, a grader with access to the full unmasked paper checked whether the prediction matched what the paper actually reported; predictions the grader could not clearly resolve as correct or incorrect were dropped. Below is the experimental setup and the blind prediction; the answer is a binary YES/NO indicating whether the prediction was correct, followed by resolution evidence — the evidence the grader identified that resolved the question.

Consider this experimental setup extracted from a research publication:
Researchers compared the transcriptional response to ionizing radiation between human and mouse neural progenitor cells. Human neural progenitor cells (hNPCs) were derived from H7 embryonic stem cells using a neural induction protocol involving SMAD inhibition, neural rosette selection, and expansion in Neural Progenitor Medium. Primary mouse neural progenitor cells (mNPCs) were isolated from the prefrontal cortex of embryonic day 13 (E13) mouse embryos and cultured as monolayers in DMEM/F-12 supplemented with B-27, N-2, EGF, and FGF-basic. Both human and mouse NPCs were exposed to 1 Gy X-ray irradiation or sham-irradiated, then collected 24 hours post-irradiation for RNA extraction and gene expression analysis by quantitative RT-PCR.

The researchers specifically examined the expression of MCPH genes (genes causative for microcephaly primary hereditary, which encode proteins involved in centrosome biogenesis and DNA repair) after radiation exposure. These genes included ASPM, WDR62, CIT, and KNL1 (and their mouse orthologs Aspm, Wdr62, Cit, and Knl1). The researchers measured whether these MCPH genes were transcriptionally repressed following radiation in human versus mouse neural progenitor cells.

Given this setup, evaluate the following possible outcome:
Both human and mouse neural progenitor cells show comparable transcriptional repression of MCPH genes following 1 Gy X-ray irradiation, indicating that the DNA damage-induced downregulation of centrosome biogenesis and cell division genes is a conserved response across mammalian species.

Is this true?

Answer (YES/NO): NO